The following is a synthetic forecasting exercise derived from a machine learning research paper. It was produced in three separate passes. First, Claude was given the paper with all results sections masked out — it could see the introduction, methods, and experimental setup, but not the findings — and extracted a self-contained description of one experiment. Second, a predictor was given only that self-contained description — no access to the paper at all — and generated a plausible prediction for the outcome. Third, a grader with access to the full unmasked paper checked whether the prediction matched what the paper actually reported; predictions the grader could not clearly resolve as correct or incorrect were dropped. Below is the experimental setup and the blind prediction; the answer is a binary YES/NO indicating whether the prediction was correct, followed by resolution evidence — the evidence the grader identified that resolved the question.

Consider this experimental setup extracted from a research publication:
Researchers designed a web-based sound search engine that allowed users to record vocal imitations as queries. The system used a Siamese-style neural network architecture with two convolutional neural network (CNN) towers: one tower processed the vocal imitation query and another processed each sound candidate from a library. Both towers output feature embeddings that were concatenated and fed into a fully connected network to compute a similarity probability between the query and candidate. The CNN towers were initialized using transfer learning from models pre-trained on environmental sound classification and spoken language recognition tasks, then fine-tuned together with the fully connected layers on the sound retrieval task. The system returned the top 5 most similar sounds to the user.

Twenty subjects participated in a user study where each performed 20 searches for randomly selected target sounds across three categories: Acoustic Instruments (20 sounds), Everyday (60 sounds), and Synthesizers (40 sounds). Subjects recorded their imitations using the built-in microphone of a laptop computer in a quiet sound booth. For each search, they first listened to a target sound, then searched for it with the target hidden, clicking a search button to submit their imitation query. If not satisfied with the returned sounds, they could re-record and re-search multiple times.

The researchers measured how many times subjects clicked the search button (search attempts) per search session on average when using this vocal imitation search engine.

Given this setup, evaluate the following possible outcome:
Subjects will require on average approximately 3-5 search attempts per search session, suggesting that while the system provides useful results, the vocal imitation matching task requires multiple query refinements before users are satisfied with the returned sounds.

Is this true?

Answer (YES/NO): NO